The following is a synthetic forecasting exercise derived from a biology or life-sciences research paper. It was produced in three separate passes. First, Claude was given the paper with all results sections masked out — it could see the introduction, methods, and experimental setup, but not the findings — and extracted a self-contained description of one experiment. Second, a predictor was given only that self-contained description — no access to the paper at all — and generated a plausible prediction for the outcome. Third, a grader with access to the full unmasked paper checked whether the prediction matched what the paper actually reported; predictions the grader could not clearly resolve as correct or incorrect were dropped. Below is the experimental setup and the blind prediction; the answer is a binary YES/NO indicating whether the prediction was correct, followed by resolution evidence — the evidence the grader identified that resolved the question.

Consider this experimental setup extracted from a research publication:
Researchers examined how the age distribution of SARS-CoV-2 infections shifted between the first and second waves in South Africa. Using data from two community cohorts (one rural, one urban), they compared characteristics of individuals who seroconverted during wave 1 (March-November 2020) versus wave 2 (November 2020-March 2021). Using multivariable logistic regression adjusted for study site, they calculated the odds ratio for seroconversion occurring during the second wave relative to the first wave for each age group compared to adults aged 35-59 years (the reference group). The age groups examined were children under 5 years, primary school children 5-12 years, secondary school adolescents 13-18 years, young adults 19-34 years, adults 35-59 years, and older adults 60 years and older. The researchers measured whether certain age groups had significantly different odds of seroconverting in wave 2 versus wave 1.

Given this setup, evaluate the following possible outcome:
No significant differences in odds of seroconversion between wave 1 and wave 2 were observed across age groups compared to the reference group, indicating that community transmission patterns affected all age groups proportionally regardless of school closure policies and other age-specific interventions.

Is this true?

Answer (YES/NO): NO